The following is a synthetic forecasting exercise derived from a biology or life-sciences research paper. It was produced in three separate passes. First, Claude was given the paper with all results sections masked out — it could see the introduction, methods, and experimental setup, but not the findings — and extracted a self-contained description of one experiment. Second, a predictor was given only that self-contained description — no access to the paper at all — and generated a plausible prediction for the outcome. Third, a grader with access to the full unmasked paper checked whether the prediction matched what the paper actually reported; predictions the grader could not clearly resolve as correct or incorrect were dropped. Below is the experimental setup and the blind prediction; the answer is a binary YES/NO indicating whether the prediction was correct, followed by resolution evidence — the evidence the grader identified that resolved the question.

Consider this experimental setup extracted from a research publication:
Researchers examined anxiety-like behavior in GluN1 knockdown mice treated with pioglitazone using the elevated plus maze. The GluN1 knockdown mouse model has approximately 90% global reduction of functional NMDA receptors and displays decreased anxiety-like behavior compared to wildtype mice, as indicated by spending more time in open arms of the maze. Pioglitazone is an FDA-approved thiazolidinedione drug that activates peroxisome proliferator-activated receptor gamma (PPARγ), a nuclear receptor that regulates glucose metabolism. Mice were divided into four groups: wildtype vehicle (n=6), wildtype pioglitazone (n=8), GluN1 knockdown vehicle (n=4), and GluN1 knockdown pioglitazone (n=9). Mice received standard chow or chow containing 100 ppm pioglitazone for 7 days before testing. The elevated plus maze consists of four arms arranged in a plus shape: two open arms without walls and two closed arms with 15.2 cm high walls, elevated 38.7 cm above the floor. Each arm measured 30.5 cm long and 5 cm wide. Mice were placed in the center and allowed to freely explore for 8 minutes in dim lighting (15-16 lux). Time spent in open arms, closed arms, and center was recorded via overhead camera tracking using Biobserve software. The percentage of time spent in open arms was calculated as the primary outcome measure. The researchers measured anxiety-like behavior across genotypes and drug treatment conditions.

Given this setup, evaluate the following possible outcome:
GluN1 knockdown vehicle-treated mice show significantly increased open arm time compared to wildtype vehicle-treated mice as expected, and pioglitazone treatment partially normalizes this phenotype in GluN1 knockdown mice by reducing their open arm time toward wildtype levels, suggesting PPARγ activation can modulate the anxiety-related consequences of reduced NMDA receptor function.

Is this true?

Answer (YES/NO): NO